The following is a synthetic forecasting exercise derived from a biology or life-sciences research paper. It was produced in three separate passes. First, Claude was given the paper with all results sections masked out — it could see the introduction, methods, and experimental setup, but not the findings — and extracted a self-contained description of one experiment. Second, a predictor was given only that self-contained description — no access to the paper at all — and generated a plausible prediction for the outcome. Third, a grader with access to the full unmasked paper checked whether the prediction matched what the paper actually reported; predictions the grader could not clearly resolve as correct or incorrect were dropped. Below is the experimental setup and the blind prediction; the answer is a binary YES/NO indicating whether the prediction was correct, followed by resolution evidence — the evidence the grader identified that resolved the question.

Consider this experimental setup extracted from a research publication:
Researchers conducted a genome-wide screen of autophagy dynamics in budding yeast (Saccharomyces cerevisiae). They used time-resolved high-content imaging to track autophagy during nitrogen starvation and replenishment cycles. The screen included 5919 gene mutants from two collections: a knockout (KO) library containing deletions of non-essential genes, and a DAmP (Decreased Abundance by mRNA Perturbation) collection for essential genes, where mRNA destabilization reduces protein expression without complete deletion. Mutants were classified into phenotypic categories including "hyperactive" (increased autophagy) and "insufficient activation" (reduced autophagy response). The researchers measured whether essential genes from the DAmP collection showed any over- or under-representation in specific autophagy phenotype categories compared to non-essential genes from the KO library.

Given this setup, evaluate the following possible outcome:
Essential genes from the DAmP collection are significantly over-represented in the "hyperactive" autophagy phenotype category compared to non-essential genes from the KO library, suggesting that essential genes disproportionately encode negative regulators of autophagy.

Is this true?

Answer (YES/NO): YES